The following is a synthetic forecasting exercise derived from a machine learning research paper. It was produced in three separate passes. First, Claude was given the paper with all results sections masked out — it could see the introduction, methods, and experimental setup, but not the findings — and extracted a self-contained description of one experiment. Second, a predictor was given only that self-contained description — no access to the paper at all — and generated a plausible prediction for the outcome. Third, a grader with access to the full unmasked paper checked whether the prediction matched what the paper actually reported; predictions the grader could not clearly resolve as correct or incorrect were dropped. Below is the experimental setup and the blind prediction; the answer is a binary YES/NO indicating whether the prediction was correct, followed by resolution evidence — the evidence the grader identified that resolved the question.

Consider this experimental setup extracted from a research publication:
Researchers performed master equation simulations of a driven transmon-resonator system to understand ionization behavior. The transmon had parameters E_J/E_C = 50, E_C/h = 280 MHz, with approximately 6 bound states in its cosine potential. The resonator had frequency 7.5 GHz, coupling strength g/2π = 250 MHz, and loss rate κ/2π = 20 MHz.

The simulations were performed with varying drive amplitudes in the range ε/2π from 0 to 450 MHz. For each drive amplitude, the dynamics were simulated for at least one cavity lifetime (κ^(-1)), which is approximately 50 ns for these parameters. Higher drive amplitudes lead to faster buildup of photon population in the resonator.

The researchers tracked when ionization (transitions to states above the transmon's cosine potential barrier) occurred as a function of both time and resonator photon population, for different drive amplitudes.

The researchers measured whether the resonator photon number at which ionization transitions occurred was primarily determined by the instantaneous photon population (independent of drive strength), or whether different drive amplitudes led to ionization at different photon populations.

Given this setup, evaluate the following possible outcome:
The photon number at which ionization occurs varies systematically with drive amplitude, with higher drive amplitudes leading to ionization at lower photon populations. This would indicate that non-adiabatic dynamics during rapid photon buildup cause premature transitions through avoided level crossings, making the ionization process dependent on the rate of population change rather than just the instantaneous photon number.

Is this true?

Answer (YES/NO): NO